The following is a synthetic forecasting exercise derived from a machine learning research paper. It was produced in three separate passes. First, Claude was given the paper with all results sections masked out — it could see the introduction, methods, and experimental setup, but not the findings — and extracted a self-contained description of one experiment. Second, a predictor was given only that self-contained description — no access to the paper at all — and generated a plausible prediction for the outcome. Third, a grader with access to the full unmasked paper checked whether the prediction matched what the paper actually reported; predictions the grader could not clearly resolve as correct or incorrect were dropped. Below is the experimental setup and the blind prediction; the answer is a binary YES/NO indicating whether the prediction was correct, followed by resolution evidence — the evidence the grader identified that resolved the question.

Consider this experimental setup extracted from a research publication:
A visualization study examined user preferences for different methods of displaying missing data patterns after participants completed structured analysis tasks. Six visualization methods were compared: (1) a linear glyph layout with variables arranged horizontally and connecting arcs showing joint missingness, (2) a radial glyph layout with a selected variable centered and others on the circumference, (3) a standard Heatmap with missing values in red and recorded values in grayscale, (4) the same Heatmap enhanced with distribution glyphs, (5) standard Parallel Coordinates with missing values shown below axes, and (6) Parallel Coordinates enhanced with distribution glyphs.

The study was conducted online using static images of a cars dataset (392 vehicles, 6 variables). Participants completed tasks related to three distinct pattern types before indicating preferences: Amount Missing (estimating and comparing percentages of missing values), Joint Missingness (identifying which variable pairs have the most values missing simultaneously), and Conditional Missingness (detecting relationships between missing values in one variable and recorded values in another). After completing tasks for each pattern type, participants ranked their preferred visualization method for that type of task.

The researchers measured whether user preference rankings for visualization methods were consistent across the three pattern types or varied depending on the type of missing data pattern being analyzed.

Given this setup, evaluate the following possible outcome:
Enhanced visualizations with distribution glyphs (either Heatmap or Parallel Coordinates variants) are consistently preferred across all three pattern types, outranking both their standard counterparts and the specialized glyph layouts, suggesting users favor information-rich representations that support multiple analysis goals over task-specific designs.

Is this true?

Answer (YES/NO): NO